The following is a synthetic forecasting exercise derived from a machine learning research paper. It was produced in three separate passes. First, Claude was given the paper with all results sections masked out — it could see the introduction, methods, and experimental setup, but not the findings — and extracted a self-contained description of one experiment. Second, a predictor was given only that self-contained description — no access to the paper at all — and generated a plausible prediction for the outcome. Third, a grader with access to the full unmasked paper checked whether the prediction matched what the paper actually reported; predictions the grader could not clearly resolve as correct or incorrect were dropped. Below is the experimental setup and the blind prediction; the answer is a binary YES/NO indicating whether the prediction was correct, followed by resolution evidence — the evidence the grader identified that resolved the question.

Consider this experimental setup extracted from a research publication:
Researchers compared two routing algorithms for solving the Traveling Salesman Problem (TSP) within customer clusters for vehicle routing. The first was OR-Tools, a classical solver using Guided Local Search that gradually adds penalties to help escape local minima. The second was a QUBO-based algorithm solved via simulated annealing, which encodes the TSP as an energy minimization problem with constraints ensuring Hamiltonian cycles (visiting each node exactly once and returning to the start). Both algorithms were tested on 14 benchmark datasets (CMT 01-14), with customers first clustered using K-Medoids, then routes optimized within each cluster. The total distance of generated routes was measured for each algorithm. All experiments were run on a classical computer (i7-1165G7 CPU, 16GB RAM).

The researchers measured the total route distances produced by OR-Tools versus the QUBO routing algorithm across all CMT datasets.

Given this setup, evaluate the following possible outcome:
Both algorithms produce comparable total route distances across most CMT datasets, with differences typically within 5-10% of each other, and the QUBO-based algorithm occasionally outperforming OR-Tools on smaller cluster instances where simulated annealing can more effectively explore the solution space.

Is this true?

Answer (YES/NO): NO